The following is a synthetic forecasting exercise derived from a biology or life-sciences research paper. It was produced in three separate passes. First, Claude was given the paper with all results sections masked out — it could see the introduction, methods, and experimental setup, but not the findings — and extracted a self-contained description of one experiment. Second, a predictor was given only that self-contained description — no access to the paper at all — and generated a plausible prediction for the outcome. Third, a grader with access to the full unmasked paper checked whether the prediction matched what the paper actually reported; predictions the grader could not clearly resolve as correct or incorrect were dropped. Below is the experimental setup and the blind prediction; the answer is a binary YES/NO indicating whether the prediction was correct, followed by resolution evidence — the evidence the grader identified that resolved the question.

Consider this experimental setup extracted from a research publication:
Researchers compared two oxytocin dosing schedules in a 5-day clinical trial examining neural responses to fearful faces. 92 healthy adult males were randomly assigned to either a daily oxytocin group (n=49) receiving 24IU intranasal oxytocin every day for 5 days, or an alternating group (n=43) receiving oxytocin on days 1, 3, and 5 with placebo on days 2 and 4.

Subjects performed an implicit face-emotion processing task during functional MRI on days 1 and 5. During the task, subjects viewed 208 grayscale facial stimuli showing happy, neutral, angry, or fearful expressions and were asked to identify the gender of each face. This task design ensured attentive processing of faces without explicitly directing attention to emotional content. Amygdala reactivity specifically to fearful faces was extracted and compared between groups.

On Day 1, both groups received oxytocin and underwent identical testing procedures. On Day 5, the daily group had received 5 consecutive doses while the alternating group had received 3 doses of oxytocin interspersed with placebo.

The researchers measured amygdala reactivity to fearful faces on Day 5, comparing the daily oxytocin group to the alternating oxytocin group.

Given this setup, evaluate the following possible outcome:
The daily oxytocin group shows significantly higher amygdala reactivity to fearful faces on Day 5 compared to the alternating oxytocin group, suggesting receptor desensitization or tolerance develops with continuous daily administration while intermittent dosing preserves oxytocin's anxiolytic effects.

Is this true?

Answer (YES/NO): YES